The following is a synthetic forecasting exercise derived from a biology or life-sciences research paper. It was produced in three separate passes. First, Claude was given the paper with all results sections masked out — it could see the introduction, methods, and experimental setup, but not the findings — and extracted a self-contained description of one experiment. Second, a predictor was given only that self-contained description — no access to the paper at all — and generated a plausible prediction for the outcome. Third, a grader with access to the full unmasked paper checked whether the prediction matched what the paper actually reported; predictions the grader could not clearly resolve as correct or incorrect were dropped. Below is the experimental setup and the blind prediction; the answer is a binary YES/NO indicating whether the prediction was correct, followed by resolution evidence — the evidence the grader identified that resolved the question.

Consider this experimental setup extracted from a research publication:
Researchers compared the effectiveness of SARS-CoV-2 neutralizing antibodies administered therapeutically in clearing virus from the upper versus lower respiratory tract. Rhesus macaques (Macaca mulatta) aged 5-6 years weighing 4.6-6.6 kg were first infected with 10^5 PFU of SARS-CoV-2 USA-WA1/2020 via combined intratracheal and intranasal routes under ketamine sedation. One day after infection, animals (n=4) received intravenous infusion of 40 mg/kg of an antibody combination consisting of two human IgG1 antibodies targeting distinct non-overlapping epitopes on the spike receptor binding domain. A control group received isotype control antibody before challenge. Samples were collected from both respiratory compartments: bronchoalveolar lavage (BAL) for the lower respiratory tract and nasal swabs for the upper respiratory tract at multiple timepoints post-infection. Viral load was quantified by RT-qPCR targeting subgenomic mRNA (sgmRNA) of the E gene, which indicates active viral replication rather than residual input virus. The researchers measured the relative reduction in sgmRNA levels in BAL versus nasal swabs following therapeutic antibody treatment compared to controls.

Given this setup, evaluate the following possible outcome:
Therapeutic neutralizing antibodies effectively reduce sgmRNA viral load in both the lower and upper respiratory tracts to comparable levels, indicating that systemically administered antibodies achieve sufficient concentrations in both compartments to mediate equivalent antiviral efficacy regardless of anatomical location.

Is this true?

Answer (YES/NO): NO